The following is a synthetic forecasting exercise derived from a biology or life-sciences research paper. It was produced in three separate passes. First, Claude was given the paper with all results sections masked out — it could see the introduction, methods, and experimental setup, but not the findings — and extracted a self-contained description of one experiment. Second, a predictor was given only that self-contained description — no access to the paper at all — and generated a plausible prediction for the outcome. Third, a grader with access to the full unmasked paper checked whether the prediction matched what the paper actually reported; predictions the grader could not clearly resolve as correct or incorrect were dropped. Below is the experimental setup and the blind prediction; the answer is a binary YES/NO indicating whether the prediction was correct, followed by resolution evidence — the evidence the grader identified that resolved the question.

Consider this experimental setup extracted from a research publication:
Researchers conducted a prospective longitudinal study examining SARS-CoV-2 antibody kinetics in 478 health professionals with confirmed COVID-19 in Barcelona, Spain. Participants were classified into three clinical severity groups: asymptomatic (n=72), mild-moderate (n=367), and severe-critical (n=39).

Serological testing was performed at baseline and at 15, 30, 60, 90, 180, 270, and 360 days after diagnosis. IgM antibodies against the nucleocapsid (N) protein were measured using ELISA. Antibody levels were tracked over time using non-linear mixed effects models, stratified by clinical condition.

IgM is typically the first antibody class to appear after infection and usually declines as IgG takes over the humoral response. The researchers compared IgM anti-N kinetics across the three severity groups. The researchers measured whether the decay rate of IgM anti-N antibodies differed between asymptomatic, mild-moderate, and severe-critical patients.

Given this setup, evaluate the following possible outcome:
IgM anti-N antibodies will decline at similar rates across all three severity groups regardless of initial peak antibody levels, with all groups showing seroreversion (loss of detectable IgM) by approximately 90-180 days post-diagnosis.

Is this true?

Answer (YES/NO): NO